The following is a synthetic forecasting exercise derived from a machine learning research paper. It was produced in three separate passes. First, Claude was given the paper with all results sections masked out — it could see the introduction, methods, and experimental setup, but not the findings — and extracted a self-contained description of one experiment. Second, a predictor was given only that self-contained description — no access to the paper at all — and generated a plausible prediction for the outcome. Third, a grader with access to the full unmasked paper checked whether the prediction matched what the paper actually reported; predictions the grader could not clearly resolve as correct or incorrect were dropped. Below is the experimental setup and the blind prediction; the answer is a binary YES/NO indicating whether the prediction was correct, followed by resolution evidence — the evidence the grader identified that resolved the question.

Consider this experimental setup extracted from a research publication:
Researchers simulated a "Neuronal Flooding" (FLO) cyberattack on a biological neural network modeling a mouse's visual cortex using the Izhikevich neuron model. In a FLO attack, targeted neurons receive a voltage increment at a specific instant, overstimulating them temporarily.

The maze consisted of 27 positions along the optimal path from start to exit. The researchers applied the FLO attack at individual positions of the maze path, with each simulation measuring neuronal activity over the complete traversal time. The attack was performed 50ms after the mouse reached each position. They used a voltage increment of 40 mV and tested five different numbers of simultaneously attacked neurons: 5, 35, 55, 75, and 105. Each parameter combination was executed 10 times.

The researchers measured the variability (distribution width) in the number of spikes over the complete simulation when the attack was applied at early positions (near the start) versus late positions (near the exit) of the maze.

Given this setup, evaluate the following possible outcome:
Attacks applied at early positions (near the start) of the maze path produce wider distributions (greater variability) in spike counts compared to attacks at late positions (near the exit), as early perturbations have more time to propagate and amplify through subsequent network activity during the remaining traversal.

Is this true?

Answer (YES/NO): YES